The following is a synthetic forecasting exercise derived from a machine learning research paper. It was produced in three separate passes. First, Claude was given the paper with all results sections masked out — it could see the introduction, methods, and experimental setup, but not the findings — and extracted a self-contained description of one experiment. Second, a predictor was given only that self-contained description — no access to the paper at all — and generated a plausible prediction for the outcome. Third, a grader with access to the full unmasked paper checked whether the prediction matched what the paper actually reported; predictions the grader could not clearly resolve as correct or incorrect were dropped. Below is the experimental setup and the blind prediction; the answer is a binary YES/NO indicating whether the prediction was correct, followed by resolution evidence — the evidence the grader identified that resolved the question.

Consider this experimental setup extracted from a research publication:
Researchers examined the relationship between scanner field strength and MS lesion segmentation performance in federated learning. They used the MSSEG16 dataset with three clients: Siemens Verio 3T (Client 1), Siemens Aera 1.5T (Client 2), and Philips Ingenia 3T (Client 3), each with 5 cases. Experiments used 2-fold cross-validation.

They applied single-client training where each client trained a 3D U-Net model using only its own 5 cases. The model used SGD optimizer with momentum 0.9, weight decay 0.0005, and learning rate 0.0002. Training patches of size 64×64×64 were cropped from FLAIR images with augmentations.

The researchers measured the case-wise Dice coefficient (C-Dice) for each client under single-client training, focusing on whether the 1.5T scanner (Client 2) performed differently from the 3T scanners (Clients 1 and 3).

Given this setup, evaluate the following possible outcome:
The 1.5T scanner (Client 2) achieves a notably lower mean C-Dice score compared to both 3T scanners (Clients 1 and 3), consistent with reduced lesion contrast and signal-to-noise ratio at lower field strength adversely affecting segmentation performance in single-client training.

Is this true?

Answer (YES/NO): YES